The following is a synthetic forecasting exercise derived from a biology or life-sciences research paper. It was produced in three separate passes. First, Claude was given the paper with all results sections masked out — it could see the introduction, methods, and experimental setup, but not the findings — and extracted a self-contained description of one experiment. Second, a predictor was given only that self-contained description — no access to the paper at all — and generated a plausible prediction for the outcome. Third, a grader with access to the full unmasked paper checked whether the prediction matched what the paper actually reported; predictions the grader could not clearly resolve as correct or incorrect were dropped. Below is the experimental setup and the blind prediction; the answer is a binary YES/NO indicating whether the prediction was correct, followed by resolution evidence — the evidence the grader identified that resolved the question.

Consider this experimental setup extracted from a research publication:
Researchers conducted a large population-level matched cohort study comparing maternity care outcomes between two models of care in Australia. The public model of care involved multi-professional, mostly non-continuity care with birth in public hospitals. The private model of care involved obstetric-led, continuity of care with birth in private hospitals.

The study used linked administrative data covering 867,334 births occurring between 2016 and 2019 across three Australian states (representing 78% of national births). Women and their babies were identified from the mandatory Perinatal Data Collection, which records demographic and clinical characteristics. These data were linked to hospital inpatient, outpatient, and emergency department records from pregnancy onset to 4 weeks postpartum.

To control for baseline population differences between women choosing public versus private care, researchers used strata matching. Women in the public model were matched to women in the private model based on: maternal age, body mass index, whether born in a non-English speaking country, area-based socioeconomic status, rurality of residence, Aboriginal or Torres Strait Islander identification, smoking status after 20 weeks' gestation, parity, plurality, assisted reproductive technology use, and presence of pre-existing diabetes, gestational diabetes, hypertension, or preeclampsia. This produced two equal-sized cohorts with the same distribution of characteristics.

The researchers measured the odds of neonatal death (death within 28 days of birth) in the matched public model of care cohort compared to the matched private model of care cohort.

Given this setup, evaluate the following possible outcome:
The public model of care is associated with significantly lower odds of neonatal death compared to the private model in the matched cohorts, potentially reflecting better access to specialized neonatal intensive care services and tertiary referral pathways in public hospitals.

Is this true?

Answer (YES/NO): NO